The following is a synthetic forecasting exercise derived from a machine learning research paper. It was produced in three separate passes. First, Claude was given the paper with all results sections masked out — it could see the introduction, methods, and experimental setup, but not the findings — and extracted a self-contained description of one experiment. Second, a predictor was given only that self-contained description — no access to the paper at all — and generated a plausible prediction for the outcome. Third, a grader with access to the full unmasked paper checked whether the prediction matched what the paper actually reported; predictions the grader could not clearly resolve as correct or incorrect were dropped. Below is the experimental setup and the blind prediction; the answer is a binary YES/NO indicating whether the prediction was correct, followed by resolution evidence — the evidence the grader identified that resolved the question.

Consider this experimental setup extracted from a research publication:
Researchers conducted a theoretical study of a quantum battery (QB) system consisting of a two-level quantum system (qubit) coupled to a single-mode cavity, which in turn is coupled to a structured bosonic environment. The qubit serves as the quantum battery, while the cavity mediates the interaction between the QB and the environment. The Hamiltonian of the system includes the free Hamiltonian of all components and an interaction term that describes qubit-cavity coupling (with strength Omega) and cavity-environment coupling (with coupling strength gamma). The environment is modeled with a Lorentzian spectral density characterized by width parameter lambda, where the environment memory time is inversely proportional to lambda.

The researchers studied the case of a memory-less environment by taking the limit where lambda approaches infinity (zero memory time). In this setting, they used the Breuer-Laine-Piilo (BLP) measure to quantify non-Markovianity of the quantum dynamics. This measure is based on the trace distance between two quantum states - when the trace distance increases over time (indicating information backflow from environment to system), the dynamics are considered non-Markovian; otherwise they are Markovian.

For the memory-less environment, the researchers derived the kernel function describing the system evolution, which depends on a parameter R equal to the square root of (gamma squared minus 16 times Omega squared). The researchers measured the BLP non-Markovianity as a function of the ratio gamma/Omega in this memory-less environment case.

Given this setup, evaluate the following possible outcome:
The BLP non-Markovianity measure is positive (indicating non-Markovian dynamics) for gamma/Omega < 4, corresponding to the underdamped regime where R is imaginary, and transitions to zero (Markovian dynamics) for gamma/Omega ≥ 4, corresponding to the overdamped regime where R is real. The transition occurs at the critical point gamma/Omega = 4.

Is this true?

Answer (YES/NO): YES